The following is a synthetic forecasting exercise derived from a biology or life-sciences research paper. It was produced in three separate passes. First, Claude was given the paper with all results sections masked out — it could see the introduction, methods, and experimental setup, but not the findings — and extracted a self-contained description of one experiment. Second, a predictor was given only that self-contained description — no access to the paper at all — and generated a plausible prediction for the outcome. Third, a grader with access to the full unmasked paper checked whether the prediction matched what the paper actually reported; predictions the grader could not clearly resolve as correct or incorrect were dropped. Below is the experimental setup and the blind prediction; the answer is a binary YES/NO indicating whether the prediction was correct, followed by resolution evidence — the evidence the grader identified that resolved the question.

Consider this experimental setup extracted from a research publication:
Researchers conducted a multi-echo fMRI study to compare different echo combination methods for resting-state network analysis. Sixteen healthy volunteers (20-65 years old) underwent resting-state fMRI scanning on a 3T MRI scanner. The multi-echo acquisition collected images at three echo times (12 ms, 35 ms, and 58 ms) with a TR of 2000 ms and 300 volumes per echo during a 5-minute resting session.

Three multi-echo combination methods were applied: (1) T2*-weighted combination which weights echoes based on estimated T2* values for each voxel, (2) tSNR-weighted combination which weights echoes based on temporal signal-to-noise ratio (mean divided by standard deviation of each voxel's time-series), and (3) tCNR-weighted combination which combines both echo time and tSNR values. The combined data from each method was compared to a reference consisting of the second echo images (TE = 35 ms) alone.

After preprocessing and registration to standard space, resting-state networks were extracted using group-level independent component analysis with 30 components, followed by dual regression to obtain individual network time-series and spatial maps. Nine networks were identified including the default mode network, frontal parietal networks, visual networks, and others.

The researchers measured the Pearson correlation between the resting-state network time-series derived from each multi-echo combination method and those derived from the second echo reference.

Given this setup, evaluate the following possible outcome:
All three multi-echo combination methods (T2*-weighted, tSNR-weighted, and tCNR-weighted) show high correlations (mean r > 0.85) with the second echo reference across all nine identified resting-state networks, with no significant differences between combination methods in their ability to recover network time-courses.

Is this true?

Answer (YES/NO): NO